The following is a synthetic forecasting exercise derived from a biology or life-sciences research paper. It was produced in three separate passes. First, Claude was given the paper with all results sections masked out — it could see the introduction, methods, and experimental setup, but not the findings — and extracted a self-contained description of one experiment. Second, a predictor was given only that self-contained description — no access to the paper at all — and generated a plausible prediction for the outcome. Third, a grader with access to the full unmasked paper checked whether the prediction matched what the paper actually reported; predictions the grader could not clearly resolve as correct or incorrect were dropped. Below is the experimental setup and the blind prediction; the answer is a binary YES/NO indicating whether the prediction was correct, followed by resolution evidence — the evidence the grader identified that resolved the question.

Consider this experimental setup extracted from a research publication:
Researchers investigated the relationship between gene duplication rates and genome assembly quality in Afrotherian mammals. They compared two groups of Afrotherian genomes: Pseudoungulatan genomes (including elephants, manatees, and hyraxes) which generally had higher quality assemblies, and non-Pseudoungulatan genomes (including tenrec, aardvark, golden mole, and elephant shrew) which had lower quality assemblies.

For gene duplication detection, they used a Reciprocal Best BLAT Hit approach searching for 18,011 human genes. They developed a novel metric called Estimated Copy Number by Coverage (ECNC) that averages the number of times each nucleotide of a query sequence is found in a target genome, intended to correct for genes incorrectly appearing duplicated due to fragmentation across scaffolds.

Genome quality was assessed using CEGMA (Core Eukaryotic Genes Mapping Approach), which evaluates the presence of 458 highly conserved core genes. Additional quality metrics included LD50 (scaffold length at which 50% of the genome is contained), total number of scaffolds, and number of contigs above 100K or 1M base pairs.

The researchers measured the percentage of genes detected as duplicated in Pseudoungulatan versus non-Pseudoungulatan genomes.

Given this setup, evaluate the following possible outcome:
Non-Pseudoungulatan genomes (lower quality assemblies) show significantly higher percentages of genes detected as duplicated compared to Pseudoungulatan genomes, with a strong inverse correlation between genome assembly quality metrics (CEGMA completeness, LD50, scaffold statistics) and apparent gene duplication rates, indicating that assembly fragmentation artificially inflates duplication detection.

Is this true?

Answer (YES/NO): YES